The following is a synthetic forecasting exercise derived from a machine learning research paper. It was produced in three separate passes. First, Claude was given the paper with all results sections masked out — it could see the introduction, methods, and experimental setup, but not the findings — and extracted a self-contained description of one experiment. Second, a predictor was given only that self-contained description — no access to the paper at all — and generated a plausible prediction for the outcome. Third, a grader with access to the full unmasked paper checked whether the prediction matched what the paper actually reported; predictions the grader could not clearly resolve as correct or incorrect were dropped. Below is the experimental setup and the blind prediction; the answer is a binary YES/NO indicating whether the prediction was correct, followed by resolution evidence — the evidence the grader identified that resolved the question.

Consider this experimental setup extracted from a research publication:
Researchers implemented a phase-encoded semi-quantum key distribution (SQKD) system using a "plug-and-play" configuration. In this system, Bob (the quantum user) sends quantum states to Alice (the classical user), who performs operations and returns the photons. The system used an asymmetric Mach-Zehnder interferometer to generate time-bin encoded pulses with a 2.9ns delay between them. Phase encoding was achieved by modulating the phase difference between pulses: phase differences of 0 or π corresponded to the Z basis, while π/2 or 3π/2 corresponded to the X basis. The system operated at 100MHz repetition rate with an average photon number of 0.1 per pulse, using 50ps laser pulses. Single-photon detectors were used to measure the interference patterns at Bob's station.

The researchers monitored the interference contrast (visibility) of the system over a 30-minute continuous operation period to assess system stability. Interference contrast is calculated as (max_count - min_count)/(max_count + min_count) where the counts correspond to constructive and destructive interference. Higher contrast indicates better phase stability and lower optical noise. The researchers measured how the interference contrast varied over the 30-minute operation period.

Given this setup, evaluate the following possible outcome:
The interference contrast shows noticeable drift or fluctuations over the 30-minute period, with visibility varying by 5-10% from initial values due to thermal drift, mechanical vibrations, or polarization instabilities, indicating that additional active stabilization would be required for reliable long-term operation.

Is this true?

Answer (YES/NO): NO